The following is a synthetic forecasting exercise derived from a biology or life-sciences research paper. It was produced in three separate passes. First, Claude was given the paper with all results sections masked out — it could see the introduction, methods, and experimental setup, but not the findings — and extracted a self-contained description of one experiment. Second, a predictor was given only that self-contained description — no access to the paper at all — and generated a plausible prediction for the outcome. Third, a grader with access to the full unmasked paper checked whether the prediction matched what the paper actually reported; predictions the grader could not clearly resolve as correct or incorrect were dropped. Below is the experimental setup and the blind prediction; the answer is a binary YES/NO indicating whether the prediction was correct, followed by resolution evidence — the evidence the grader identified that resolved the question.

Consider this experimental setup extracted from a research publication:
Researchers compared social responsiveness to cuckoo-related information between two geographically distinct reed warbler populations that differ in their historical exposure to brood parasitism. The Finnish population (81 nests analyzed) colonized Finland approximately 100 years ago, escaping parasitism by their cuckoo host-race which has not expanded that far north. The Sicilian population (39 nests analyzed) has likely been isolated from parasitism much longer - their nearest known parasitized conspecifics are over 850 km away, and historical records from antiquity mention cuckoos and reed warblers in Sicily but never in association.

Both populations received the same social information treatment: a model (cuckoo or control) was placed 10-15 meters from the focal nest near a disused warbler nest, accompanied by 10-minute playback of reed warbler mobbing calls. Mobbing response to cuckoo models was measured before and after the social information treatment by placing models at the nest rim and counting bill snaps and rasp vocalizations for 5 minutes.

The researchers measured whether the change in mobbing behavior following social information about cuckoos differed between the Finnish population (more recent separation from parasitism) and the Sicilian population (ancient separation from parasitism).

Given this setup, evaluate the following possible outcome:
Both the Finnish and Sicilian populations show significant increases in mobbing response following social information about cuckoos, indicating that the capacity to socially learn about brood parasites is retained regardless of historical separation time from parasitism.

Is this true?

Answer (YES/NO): NO